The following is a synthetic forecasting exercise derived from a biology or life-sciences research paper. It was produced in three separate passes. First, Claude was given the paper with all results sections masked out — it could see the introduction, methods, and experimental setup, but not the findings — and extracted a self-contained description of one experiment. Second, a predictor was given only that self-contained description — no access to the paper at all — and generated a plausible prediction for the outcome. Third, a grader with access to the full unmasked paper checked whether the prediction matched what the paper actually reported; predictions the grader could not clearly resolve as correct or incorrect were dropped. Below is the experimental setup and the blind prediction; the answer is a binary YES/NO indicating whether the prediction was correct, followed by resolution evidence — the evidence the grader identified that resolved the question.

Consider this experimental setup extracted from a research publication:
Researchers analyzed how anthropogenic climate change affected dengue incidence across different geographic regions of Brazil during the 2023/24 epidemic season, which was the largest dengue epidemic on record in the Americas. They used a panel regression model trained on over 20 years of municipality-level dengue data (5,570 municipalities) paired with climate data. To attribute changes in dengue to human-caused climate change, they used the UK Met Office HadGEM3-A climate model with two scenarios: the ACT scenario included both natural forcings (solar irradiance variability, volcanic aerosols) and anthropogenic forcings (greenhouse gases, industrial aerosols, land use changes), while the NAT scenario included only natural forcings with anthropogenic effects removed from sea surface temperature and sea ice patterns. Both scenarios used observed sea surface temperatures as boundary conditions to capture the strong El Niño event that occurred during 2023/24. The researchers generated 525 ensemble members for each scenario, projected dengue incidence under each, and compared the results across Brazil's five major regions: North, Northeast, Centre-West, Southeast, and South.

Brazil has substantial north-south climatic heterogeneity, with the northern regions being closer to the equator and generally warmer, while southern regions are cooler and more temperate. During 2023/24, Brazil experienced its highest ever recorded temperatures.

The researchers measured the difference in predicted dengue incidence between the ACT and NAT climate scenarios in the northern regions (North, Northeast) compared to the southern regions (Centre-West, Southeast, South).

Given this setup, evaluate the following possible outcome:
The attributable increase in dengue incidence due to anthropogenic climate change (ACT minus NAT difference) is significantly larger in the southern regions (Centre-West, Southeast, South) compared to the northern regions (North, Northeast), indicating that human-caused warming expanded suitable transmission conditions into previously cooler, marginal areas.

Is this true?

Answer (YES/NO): YES